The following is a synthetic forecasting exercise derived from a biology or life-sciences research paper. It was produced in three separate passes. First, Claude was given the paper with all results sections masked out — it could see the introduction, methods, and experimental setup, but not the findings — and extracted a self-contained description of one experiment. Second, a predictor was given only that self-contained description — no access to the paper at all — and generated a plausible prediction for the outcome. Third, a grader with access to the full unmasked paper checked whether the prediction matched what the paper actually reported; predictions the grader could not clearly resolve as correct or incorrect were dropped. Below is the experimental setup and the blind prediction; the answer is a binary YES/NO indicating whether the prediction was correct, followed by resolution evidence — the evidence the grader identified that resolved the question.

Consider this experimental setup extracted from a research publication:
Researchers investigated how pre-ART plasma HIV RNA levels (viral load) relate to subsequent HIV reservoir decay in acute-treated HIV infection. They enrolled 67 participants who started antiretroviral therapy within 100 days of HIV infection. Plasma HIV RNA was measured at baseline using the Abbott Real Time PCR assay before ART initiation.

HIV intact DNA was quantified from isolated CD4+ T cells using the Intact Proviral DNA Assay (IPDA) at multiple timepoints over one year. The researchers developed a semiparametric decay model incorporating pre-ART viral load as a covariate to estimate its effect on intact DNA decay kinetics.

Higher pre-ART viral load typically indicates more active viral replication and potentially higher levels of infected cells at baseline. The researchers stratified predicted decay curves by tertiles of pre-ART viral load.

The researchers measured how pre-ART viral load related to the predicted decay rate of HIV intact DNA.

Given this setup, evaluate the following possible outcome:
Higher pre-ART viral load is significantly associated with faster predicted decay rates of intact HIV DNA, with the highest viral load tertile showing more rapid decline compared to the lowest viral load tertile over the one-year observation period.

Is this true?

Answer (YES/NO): NO